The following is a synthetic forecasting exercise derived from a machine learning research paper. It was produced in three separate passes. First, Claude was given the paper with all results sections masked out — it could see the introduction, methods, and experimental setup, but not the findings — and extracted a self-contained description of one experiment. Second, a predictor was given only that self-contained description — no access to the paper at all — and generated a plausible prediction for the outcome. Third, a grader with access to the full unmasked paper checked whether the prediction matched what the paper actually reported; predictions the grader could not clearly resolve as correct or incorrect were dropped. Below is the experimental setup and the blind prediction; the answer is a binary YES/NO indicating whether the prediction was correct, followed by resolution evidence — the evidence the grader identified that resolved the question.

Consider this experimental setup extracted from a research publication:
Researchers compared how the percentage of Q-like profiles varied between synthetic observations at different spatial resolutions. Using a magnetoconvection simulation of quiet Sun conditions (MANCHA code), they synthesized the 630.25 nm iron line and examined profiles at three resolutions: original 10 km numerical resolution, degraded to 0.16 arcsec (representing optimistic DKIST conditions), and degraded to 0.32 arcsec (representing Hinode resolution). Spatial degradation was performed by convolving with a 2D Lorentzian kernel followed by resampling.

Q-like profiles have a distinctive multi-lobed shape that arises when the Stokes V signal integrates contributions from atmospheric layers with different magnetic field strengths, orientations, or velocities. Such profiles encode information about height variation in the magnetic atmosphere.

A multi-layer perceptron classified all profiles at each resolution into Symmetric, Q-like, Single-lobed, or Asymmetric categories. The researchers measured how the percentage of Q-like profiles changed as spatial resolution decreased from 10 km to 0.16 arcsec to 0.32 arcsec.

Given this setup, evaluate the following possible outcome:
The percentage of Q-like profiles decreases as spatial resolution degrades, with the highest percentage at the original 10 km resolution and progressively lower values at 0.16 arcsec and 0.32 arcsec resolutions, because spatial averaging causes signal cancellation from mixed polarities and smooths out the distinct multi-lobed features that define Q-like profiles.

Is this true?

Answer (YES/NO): NO